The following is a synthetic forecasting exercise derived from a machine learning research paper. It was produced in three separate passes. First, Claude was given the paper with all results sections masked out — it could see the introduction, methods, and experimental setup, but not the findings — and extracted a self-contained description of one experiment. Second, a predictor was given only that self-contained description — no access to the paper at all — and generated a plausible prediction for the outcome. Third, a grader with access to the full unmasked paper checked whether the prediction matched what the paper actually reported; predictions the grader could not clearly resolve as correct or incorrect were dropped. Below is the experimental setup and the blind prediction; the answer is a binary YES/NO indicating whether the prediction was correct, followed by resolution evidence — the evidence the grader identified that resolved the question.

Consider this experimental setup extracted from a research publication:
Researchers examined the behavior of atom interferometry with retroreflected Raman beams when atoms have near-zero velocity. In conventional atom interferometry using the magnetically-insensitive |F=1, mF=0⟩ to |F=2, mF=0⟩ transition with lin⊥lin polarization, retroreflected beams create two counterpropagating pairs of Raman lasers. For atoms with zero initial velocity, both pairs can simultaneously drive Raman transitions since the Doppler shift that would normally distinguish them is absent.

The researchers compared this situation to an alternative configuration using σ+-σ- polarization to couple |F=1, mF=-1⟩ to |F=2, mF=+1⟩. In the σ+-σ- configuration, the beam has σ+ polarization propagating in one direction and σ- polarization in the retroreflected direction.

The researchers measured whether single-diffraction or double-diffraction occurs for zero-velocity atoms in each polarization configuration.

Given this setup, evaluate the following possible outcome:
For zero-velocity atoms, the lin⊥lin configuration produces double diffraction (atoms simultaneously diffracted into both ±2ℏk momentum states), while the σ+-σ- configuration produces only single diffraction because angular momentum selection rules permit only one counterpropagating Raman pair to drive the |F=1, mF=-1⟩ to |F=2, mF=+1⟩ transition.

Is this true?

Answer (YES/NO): YES